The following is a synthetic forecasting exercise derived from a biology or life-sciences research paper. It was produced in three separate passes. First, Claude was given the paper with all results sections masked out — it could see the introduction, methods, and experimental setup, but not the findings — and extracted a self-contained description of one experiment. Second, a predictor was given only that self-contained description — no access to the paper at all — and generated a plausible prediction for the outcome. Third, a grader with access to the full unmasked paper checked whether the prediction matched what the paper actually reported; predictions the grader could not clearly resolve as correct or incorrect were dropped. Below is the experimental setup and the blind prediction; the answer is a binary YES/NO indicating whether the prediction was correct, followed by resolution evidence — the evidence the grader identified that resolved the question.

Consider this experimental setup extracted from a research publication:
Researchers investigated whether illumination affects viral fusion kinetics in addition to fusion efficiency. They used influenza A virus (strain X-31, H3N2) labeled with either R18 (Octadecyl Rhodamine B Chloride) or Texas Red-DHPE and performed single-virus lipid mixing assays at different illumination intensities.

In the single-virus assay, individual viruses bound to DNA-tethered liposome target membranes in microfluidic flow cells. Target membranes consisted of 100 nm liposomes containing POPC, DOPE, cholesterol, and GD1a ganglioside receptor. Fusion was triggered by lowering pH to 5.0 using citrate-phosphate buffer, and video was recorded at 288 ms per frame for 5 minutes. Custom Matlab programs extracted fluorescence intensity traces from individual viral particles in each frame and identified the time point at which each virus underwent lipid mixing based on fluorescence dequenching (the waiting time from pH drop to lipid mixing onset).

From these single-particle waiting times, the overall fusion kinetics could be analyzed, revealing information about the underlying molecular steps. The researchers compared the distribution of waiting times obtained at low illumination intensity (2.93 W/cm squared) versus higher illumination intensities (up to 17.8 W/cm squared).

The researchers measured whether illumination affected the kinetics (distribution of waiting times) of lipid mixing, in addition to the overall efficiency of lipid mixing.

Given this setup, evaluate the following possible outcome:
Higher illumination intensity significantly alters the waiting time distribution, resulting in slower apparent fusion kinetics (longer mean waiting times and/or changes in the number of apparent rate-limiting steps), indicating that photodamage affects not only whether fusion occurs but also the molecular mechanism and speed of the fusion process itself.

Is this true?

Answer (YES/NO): NO